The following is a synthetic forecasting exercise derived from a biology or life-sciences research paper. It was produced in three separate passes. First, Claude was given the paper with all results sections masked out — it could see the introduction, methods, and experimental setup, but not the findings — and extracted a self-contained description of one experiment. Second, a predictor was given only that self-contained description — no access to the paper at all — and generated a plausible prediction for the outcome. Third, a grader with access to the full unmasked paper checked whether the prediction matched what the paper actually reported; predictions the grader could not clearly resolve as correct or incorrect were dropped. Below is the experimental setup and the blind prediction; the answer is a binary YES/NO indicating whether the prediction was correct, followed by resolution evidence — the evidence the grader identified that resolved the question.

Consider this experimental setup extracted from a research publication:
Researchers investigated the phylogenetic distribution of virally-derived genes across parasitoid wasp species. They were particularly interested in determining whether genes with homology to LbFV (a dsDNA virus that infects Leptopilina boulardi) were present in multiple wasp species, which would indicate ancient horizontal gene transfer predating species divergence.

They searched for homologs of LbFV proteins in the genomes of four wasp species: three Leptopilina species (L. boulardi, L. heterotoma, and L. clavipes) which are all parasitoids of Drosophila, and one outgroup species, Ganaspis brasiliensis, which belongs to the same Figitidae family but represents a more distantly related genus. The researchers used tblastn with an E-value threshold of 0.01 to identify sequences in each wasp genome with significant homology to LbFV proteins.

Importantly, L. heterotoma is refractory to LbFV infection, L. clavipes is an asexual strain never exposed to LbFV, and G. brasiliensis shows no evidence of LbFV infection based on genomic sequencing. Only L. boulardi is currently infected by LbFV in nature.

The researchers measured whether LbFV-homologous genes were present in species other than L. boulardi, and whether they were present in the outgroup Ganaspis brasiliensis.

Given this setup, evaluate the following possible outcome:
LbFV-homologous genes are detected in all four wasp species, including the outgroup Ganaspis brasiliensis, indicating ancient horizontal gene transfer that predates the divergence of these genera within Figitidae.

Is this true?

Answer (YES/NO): NO